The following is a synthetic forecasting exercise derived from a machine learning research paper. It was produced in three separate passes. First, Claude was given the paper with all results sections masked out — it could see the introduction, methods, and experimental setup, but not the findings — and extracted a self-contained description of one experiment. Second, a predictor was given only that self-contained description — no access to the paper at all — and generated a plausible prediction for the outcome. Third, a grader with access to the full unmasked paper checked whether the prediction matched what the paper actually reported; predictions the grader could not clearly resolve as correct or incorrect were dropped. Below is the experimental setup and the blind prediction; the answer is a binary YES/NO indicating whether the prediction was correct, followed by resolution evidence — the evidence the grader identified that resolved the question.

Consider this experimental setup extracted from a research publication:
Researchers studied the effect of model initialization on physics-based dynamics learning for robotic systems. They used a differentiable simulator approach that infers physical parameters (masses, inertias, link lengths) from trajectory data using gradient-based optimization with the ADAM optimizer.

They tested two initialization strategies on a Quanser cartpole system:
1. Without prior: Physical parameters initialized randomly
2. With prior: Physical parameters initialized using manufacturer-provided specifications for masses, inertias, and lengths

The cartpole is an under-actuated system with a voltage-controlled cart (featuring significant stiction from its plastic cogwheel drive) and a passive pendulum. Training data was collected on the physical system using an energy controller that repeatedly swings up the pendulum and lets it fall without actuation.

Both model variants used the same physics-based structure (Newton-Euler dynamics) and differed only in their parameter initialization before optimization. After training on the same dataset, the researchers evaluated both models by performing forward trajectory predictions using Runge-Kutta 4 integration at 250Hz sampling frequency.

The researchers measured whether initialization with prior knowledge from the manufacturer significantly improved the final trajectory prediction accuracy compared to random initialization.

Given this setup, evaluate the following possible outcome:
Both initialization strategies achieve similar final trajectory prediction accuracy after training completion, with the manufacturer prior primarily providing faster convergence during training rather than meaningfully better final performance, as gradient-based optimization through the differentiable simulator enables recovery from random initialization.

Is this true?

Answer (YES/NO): NO